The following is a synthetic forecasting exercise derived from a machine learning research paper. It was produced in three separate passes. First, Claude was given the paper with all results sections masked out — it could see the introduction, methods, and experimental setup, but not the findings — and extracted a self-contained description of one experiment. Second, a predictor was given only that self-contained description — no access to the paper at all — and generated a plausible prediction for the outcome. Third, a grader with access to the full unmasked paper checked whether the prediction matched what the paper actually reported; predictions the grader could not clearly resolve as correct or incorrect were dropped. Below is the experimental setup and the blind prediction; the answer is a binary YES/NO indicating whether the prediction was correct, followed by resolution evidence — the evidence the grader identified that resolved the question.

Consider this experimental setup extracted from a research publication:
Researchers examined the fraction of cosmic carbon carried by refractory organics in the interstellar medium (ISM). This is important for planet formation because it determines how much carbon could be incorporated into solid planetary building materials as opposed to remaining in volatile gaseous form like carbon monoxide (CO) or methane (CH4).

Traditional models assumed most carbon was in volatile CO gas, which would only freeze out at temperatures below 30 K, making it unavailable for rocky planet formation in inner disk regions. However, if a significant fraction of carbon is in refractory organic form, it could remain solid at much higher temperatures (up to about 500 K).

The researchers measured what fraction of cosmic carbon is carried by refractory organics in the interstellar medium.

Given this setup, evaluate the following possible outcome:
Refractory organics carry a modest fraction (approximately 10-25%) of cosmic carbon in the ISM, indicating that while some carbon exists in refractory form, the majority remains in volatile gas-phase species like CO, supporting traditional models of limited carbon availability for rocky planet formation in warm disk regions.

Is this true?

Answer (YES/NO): NO